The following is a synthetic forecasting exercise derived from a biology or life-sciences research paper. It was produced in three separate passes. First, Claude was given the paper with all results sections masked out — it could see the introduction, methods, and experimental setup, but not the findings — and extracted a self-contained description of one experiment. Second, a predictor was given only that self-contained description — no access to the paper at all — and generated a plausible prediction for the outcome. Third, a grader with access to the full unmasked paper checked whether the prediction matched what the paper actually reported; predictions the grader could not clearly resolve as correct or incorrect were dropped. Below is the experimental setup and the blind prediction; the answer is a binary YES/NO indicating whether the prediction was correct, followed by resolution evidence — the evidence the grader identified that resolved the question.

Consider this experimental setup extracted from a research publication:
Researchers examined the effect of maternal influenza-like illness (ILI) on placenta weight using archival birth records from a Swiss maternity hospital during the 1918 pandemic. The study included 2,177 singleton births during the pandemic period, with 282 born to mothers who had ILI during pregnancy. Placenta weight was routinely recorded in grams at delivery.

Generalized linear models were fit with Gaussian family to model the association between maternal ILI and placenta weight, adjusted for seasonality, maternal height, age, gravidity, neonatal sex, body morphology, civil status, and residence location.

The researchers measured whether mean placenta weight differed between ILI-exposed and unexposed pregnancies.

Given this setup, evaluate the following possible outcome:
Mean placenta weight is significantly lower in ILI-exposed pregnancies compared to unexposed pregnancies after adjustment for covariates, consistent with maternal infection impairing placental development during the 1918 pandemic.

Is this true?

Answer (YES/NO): YES